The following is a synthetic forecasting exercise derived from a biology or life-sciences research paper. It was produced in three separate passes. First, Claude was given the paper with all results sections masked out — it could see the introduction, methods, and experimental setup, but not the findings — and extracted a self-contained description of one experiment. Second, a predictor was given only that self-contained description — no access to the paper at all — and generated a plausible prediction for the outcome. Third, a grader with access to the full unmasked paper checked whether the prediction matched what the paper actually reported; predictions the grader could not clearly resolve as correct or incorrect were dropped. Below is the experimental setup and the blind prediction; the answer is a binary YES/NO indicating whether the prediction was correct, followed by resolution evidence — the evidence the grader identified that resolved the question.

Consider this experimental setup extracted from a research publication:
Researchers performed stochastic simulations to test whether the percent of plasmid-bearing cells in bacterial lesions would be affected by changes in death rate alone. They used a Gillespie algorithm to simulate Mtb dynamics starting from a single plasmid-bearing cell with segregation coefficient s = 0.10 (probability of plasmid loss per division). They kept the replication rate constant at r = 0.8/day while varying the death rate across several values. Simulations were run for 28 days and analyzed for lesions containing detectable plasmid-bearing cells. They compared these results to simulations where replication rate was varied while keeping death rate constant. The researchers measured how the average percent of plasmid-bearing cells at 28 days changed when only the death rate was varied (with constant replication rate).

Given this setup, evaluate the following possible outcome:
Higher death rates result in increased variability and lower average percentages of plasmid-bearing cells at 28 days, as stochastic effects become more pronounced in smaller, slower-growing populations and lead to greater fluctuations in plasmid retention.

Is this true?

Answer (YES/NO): NO